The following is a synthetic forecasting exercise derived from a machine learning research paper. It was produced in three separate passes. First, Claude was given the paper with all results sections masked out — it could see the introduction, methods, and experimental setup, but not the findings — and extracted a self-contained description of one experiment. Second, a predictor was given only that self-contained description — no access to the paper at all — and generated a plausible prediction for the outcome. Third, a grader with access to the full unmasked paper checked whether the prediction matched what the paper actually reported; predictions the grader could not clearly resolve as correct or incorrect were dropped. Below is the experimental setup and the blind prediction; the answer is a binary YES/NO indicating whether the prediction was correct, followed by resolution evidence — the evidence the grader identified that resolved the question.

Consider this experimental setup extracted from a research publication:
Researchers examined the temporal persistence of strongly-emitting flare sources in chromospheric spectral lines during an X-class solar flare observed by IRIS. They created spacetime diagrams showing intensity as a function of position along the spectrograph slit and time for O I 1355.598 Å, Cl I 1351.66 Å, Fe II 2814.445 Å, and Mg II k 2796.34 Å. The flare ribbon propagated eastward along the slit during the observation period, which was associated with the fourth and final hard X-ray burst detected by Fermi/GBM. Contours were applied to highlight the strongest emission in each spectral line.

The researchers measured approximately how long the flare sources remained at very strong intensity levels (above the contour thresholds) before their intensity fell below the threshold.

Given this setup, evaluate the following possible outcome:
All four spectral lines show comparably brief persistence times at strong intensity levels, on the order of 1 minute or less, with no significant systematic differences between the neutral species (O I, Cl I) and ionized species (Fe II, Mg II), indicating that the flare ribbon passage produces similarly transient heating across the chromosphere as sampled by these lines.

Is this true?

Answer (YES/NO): NO